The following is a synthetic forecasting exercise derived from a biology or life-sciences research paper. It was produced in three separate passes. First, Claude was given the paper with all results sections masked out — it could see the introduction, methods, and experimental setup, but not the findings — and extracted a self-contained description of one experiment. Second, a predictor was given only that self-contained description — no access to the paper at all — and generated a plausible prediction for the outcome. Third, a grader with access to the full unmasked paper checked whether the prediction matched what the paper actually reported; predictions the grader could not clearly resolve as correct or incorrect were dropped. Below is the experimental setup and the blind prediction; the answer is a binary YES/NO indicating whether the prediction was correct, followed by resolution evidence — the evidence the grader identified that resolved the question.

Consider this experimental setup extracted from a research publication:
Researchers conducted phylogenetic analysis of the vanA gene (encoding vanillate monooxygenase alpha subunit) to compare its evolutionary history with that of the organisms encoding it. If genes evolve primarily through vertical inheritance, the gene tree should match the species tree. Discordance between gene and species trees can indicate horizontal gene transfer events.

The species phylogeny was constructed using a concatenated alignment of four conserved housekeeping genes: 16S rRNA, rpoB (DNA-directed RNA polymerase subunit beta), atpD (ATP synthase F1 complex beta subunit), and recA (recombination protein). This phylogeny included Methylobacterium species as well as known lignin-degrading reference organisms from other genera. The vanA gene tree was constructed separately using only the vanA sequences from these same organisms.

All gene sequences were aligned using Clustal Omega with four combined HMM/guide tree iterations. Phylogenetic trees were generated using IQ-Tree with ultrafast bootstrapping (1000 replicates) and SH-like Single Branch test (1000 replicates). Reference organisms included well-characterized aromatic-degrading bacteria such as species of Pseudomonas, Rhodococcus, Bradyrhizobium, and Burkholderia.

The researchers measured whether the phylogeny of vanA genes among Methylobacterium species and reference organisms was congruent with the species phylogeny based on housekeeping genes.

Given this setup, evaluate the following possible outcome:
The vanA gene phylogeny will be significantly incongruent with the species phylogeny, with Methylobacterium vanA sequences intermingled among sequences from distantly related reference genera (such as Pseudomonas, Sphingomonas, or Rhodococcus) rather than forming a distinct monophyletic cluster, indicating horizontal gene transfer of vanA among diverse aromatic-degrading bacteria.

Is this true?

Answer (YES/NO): NO